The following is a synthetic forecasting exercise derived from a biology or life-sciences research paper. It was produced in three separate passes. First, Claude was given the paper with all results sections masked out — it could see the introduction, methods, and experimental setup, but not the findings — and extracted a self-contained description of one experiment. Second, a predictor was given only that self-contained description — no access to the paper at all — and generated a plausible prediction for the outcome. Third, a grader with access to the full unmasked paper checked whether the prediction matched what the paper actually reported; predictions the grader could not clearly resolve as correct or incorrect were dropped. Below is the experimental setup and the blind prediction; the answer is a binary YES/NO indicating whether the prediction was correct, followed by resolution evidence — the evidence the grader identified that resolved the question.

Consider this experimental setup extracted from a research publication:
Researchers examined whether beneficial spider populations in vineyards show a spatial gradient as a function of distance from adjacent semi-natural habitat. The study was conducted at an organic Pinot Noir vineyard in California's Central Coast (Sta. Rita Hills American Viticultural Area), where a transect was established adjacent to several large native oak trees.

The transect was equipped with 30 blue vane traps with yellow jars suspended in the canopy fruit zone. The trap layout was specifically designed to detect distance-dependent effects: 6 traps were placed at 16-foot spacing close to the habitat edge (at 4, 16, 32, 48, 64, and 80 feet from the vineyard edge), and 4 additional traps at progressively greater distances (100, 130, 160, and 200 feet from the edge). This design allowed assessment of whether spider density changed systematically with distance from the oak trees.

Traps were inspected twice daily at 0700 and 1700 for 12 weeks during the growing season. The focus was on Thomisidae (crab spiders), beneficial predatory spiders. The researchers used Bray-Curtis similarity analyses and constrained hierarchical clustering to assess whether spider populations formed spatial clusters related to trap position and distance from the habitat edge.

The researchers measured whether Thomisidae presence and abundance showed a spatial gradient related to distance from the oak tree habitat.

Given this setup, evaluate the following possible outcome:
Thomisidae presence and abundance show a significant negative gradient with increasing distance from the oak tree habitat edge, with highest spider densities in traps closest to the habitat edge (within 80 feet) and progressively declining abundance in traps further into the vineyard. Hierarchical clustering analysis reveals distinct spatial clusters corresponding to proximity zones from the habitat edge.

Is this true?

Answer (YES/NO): NO